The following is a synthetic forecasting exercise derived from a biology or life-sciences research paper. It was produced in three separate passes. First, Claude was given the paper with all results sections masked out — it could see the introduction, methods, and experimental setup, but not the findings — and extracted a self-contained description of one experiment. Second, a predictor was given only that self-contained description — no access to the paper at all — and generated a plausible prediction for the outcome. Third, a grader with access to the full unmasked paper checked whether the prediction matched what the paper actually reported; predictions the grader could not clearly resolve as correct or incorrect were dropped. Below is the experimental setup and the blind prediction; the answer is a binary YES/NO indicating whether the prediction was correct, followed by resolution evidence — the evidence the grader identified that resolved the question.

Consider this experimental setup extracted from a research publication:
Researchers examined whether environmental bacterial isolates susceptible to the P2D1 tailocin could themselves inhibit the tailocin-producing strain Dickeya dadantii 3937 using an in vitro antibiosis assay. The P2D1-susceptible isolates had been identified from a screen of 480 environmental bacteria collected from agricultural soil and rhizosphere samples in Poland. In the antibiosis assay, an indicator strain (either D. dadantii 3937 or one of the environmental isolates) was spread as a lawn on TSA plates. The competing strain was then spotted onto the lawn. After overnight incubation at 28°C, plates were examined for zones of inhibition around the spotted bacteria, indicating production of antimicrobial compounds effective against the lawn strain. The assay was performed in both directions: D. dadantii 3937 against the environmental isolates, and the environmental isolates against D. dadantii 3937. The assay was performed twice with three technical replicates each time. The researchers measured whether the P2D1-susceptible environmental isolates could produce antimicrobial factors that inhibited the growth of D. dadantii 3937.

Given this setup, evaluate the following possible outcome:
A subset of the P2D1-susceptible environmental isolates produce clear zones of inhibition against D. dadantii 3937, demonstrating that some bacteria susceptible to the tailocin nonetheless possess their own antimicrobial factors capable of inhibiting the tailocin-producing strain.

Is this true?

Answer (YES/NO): NO